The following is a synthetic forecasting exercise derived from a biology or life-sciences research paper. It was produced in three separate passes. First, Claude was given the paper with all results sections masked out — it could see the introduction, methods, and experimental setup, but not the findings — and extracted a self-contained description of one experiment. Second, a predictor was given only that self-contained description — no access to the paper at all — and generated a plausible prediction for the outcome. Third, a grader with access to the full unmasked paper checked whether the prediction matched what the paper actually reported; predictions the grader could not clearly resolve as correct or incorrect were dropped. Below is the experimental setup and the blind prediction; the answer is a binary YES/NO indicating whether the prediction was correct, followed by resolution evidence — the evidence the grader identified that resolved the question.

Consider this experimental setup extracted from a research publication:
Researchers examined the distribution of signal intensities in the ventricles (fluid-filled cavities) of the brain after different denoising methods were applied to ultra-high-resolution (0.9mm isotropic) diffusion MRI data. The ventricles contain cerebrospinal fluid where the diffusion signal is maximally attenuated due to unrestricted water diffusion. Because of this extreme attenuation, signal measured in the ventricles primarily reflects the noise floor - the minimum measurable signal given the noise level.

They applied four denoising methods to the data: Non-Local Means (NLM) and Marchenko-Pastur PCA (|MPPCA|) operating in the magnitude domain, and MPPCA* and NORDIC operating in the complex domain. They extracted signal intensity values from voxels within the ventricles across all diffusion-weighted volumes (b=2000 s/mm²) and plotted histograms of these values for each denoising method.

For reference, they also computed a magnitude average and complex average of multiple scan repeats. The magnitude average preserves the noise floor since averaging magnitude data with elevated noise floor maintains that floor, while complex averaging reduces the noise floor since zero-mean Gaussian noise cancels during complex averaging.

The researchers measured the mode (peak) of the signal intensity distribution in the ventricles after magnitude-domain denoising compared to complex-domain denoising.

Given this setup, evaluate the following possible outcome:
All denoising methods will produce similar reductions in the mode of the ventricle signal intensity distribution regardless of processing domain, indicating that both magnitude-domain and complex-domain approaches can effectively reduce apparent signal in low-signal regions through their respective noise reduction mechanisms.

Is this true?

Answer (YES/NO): NO